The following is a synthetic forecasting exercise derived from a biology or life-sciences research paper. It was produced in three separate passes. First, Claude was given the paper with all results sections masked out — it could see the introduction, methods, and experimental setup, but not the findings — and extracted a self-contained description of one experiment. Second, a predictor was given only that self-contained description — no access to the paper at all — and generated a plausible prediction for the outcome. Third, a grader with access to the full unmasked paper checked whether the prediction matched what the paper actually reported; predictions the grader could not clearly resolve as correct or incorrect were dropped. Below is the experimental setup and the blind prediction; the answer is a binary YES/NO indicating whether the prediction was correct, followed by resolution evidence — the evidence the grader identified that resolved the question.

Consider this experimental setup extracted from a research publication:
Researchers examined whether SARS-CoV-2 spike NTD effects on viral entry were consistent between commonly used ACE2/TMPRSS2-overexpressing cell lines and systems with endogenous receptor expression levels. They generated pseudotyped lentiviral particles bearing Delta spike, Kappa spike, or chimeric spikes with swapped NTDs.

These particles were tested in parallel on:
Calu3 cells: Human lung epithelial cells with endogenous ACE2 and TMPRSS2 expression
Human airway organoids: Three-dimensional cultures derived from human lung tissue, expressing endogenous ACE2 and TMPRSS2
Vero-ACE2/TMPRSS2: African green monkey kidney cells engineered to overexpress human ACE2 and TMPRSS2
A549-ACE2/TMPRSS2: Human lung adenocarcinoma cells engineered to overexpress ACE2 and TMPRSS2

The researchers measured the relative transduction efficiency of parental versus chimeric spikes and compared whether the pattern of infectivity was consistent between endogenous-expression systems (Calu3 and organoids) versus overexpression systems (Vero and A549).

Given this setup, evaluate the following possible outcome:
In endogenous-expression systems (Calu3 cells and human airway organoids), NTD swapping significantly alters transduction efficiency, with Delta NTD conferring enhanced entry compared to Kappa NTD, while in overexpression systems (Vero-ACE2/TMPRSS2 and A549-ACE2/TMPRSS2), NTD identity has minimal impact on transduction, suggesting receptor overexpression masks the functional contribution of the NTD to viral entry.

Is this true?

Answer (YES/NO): YES